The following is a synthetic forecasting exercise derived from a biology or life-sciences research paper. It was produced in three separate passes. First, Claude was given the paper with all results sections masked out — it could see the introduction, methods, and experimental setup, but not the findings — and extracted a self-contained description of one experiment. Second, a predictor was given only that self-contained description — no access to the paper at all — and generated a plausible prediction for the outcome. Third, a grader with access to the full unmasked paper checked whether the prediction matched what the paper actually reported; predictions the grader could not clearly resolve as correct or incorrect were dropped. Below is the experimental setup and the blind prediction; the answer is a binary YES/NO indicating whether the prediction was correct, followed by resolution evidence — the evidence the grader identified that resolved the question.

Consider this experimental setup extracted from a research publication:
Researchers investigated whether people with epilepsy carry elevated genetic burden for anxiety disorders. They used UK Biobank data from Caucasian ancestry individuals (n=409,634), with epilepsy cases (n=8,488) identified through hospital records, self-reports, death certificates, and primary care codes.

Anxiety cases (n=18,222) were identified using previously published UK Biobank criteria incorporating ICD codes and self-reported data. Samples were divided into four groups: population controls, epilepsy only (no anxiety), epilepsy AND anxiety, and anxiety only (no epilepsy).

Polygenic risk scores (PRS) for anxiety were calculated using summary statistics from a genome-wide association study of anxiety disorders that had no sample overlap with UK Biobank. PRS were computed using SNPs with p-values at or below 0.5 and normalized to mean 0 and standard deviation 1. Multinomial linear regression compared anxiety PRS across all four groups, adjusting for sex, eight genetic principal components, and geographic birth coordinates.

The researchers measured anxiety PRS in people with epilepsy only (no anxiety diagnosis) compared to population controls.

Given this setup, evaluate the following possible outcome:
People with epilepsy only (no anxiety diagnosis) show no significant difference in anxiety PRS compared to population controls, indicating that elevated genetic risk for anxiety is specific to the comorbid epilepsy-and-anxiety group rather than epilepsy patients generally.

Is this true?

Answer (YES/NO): YES